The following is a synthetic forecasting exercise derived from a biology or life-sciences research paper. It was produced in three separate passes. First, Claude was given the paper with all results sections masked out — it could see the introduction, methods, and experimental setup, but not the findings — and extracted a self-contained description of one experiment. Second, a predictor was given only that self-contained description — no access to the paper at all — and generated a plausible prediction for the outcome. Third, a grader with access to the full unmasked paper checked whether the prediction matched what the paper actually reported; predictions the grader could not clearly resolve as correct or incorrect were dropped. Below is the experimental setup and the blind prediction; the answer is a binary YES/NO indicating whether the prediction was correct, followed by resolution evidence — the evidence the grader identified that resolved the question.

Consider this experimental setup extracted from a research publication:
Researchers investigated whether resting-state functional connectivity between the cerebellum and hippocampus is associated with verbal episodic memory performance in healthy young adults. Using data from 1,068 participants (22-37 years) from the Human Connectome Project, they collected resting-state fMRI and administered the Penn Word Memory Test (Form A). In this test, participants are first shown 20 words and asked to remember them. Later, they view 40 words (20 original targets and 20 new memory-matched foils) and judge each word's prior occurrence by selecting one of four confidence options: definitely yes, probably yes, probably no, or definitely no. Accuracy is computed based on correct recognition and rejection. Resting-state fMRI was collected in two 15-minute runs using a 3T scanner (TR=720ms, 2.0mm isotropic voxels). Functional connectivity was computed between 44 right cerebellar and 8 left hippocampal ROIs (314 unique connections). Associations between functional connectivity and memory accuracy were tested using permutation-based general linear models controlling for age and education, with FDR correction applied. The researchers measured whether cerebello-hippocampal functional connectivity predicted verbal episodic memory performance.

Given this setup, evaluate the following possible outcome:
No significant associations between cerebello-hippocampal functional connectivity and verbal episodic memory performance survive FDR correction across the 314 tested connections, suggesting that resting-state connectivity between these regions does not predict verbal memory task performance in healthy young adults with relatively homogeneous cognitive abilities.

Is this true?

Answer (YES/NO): YES